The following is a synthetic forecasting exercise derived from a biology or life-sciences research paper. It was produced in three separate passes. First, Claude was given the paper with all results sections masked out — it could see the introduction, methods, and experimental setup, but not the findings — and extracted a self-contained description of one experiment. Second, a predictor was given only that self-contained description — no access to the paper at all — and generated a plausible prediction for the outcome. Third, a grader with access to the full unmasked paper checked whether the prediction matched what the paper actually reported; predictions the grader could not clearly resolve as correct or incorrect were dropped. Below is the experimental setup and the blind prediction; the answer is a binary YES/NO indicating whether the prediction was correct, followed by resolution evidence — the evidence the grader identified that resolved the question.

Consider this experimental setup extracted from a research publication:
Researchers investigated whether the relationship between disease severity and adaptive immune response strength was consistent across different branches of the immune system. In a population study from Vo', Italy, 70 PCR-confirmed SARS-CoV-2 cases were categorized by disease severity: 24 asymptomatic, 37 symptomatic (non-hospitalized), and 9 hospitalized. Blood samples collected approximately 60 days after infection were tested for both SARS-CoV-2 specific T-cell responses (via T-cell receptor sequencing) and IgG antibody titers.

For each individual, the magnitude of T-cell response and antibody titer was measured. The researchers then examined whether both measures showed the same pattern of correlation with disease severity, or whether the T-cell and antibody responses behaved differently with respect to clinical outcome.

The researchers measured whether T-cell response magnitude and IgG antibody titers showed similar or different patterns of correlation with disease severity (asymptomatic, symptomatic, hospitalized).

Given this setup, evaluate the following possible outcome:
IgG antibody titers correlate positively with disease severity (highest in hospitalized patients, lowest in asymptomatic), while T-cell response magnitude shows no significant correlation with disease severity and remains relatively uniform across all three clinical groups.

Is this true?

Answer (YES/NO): NO